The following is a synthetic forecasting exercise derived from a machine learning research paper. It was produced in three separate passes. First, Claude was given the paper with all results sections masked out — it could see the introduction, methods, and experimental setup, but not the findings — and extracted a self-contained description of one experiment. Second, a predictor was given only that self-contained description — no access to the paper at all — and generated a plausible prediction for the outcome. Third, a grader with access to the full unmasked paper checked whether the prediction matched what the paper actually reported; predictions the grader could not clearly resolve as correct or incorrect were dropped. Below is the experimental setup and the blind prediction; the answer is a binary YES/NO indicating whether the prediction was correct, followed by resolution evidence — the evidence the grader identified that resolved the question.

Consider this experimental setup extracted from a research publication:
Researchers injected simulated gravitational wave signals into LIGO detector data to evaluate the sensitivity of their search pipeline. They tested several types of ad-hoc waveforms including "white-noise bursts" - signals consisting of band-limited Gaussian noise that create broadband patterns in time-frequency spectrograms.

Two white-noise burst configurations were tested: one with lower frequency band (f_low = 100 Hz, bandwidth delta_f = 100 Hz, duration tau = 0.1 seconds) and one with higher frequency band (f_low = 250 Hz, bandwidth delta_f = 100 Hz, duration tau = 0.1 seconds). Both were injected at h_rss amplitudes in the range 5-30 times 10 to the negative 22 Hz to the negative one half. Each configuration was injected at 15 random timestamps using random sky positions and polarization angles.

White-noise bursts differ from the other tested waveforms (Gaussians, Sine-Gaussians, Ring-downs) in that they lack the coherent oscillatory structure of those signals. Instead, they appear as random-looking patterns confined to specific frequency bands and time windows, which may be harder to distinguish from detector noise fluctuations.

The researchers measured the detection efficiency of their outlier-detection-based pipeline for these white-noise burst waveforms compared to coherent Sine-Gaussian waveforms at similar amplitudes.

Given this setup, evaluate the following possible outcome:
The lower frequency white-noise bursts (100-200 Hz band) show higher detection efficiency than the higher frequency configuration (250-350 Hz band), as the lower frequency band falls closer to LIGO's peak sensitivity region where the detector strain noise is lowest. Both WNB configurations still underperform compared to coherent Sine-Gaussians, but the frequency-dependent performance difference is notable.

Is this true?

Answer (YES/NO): NO